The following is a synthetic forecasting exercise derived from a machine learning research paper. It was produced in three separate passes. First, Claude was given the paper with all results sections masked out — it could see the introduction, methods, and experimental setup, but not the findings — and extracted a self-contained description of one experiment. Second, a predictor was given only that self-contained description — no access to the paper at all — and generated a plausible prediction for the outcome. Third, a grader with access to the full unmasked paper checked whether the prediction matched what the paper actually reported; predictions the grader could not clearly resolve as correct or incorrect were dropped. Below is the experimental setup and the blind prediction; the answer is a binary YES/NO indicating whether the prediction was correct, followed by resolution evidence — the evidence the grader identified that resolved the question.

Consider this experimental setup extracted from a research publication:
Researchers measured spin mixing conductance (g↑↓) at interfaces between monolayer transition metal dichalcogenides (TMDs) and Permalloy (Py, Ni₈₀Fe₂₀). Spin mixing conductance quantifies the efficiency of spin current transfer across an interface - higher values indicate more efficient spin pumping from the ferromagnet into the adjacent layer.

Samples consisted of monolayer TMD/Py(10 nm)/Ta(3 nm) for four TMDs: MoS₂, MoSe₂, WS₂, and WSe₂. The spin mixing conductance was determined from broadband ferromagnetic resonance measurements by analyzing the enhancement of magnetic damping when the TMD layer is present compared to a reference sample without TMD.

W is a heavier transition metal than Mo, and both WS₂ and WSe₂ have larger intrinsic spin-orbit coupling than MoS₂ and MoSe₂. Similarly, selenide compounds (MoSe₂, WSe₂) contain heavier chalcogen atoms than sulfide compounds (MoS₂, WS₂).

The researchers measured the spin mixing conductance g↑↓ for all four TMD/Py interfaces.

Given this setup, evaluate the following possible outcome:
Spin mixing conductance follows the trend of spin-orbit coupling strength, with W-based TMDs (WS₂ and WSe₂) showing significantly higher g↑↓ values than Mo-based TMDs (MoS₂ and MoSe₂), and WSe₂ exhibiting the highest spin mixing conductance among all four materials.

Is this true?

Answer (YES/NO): YES